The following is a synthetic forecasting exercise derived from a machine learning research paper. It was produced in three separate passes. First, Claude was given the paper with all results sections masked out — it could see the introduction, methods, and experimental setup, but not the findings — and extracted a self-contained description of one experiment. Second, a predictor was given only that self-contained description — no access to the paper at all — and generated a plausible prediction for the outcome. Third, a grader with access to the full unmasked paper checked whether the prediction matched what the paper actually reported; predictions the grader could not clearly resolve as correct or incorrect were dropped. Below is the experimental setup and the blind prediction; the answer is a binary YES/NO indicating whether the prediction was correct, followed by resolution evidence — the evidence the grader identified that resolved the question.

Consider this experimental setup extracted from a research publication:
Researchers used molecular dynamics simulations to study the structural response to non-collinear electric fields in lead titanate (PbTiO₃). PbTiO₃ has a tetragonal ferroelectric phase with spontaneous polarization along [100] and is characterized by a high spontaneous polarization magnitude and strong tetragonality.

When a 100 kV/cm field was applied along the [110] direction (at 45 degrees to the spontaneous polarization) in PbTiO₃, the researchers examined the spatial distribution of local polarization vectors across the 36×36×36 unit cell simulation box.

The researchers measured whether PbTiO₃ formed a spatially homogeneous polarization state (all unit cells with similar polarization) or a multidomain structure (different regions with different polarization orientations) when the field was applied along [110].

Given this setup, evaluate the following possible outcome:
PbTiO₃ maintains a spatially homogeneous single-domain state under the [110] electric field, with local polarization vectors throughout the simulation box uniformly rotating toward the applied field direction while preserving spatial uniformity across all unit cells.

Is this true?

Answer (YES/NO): NO